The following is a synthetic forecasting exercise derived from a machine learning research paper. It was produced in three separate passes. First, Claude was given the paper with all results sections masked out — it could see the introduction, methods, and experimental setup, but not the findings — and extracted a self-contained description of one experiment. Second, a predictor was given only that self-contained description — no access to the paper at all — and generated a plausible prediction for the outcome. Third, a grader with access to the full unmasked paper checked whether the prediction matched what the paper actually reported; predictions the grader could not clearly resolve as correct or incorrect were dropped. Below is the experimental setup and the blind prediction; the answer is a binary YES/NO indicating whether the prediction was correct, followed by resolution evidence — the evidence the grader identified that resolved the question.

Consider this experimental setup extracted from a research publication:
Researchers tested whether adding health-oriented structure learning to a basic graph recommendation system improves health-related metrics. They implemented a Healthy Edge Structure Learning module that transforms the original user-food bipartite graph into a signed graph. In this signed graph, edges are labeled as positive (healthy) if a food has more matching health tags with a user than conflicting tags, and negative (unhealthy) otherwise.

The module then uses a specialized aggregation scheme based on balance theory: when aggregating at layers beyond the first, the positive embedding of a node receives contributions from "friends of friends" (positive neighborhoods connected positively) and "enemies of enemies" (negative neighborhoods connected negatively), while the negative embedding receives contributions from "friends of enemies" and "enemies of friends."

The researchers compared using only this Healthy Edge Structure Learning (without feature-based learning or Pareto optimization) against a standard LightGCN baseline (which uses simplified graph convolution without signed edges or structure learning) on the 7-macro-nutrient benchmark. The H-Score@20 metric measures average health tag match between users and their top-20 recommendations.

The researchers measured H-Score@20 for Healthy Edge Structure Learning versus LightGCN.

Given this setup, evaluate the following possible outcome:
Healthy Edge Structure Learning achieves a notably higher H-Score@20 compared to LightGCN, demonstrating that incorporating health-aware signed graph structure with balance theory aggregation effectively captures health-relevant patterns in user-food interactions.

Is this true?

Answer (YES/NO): NO